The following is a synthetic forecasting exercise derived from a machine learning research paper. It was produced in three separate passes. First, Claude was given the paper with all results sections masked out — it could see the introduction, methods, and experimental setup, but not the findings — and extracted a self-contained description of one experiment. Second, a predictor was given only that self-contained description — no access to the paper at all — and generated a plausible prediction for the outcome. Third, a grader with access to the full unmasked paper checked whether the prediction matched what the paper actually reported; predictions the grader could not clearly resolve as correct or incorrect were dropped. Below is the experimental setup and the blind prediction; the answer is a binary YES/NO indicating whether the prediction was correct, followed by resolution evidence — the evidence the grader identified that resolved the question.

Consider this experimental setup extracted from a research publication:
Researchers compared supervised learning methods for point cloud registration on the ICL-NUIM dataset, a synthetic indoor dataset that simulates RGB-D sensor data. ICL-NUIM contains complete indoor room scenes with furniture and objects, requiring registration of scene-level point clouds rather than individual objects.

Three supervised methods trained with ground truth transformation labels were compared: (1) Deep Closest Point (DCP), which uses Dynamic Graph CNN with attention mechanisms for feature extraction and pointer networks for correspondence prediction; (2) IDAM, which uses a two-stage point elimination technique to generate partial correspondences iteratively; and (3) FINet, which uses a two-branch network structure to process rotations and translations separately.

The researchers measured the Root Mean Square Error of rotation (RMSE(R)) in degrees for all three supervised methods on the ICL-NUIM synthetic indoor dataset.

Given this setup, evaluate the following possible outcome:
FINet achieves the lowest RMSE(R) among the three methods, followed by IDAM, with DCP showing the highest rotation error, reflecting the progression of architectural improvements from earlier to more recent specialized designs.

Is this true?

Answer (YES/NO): NO